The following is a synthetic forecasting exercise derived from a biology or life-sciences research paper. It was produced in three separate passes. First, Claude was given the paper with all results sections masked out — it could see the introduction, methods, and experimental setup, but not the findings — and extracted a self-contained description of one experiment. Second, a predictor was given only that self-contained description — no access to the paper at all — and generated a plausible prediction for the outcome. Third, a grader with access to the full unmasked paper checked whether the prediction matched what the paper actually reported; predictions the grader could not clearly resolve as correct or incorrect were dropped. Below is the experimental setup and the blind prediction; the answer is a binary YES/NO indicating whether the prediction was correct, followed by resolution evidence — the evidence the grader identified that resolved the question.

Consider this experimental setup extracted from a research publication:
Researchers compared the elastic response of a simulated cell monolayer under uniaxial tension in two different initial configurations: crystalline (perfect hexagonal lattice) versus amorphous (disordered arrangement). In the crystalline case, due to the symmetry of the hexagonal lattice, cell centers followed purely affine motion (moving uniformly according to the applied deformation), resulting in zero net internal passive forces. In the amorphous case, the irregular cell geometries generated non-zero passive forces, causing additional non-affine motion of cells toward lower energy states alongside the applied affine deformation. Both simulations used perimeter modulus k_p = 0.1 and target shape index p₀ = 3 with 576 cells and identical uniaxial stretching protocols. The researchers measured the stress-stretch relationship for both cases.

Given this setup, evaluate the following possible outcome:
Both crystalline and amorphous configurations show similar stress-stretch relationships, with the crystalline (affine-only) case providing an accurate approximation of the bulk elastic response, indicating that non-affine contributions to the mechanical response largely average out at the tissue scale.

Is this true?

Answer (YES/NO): NO